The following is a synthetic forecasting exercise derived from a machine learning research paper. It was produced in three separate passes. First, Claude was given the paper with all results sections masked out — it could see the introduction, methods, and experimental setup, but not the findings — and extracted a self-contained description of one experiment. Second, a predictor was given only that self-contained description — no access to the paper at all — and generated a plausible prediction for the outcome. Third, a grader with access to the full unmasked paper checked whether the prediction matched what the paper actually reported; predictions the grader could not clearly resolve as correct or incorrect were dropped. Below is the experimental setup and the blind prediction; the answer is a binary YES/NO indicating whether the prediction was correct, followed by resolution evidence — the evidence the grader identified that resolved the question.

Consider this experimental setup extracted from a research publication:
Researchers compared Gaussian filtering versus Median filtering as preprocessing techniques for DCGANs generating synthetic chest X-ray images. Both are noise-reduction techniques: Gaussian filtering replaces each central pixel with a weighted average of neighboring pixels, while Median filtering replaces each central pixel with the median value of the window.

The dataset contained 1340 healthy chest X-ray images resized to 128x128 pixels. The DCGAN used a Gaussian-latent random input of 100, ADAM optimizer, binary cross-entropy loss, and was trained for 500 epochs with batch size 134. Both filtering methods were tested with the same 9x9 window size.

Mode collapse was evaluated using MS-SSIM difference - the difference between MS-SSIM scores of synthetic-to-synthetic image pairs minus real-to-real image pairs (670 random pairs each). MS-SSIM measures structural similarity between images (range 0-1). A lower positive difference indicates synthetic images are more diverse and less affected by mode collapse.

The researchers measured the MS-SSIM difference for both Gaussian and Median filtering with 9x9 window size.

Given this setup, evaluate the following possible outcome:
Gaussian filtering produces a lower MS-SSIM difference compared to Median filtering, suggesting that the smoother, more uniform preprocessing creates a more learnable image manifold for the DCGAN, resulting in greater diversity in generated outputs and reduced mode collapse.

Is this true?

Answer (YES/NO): YES